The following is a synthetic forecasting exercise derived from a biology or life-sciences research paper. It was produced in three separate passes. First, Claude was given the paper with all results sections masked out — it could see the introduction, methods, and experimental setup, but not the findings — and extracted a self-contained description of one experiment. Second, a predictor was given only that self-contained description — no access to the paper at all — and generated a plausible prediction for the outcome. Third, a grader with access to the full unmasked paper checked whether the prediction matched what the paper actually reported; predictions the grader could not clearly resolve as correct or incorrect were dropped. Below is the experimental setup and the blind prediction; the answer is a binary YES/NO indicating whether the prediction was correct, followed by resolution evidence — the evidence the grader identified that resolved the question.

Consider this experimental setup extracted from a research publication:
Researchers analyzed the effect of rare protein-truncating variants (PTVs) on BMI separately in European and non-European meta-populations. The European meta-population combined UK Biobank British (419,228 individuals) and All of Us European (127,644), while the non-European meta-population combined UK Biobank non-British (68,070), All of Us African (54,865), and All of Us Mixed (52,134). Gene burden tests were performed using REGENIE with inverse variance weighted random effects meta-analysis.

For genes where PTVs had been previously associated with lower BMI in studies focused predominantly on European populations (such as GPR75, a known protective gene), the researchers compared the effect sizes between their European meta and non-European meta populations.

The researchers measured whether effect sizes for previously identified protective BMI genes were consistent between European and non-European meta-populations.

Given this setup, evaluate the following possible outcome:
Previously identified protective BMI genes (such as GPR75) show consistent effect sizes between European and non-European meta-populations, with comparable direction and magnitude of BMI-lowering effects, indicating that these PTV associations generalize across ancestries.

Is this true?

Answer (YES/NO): NO